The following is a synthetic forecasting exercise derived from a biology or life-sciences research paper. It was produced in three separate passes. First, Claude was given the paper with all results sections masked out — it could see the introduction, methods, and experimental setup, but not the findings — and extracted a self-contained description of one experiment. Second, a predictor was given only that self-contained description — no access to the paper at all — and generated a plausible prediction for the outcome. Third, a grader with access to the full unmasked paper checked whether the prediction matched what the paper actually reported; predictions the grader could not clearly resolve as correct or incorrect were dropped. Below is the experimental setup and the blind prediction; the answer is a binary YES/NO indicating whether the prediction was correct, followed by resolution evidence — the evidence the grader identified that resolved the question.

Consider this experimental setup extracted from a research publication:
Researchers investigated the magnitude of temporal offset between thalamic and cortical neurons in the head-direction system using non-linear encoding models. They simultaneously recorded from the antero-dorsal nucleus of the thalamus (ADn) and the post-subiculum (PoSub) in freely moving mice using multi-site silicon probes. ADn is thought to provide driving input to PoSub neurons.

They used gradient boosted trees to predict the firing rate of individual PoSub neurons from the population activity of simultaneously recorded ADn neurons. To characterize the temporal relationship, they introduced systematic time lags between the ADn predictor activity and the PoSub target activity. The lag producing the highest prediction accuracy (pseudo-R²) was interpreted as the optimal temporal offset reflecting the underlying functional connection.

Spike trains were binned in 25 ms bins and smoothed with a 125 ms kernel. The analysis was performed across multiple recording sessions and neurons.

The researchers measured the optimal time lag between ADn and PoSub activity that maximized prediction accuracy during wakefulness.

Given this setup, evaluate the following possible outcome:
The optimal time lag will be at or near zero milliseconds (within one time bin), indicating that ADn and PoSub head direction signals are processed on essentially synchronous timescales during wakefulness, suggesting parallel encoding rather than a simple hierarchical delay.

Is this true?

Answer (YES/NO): NO